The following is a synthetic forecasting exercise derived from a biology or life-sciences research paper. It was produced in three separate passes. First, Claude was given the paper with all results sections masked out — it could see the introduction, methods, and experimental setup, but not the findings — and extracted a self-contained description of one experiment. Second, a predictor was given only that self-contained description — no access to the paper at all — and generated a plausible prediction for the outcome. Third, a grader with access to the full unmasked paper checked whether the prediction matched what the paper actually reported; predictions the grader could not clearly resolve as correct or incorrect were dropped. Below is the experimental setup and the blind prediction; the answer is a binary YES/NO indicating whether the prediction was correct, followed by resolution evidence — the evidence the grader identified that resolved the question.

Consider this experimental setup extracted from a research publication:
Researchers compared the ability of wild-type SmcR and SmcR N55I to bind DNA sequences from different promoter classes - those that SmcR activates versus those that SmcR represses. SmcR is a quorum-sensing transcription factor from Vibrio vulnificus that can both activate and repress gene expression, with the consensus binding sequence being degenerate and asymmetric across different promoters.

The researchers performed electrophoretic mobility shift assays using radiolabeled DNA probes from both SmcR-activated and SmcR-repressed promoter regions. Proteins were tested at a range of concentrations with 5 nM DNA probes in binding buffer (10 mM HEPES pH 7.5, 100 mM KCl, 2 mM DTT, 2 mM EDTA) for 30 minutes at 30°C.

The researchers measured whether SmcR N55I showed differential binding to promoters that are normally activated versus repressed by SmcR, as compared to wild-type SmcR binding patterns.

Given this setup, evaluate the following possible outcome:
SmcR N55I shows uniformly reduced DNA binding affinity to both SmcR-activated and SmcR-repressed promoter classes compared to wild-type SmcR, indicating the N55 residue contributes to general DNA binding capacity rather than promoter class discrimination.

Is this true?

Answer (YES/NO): NO